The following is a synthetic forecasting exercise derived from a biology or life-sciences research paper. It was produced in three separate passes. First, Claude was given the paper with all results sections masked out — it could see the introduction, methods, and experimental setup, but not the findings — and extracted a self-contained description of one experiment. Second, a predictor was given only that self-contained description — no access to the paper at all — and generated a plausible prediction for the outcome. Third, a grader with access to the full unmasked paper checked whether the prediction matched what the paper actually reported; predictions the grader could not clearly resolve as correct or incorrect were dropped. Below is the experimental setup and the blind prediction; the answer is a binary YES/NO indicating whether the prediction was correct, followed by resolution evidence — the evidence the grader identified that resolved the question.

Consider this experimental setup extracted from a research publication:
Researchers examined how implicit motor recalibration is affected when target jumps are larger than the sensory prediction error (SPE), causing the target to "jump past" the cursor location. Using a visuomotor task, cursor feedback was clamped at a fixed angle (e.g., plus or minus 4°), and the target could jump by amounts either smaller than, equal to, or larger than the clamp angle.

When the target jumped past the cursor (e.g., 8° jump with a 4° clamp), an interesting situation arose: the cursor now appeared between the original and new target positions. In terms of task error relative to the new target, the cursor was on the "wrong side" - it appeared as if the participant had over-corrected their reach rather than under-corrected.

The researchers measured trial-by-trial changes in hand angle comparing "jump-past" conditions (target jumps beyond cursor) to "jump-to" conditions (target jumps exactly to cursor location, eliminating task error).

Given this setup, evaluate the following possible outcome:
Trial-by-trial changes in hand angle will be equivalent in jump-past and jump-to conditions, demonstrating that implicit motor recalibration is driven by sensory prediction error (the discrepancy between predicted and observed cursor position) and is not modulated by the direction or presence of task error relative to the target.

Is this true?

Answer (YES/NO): NO